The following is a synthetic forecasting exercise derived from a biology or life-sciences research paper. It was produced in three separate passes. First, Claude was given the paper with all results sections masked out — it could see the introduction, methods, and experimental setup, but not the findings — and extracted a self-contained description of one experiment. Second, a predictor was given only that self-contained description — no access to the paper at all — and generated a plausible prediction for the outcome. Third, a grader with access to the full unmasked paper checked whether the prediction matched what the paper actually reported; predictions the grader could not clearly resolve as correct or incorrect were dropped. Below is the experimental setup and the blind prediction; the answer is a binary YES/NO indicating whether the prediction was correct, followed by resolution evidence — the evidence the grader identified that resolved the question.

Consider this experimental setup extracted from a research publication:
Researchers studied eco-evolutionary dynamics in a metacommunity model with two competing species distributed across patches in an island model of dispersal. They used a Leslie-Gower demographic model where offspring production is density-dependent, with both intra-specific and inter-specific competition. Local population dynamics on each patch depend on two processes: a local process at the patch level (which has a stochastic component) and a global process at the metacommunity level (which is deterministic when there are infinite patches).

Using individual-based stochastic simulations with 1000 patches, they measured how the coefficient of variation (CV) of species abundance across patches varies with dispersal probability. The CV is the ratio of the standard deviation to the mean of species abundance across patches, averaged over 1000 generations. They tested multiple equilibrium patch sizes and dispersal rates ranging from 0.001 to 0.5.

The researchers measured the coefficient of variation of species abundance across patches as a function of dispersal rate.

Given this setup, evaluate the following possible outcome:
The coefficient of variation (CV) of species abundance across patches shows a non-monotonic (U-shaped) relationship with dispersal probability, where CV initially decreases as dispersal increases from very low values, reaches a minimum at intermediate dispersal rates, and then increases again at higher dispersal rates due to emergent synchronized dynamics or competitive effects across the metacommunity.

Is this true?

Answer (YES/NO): NO